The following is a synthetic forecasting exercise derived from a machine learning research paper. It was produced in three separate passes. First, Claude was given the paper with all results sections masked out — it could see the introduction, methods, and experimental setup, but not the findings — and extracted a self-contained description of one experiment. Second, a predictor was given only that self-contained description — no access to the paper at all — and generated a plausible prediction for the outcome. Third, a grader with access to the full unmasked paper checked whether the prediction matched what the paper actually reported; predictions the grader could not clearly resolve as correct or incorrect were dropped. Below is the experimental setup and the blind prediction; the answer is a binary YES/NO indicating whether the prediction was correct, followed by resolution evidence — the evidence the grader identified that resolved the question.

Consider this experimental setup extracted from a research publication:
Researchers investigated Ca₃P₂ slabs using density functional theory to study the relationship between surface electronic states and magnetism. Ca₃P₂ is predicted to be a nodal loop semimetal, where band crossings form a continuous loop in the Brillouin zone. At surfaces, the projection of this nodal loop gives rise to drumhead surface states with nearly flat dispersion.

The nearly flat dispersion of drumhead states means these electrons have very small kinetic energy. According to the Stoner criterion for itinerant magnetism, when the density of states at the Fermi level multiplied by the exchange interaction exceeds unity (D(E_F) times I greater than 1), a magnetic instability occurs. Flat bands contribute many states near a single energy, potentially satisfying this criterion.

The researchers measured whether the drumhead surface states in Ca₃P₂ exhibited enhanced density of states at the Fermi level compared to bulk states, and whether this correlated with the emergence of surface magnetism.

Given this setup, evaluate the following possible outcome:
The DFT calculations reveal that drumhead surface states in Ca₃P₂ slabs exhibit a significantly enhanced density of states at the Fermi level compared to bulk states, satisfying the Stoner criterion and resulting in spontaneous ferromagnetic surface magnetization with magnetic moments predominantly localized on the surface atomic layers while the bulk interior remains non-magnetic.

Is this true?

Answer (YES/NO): NO